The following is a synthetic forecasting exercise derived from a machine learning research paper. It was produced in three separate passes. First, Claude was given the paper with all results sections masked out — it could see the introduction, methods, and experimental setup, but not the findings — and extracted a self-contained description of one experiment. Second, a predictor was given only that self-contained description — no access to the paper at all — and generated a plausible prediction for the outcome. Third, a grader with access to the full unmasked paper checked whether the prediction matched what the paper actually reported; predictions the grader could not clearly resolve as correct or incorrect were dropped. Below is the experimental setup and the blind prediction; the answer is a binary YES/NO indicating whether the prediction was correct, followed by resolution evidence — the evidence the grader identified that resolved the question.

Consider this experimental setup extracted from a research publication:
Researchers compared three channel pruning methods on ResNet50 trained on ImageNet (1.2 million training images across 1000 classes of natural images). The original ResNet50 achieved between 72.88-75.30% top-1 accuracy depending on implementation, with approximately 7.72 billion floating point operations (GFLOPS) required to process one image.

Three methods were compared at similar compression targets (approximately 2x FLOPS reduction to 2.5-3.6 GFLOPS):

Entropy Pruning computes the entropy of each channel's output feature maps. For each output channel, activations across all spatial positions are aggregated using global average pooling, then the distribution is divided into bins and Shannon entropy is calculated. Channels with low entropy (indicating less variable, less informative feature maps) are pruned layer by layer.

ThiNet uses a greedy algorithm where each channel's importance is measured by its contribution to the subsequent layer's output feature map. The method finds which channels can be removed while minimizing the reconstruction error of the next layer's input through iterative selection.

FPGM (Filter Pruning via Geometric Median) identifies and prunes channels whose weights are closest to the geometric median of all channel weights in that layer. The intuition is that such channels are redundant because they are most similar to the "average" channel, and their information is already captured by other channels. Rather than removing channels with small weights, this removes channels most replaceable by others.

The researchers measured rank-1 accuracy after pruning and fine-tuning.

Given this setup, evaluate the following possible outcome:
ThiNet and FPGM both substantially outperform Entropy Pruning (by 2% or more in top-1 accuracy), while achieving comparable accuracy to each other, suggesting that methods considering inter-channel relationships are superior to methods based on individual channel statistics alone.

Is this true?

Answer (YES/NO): NO